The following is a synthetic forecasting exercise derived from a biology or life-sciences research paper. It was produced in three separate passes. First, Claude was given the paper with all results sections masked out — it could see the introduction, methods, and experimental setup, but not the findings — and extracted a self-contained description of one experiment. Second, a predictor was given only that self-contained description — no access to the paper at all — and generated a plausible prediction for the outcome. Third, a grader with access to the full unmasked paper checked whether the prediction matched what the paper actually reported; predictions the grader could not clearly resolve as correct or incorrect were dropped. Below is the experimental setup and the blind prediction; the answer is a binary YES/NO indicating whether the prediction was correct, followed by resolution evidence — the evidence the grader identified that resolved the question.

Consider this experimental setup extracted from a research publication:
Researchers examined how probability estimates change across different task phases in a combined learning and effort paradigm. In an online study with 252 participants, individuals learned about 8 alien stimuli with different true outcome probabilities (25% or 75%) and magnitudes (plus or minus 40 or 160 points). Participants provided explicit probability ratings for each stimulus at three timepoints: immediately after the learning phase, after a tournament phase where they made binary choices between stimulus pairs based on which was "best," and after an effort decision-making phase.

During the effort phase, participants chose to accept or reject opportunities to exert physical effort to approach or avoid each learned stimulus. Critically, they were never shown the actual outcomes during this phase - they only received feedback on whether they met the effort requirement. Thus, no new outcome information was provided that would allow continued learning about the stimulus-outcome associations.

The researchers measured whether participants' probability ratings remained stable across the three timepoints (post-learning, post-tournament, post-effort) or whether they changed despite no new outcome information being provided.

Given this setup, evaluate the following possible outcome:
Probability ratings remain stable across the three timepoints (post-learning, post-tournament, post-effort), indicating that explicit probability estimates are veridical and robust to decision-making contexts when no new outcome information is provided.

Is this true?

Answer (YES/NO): YES